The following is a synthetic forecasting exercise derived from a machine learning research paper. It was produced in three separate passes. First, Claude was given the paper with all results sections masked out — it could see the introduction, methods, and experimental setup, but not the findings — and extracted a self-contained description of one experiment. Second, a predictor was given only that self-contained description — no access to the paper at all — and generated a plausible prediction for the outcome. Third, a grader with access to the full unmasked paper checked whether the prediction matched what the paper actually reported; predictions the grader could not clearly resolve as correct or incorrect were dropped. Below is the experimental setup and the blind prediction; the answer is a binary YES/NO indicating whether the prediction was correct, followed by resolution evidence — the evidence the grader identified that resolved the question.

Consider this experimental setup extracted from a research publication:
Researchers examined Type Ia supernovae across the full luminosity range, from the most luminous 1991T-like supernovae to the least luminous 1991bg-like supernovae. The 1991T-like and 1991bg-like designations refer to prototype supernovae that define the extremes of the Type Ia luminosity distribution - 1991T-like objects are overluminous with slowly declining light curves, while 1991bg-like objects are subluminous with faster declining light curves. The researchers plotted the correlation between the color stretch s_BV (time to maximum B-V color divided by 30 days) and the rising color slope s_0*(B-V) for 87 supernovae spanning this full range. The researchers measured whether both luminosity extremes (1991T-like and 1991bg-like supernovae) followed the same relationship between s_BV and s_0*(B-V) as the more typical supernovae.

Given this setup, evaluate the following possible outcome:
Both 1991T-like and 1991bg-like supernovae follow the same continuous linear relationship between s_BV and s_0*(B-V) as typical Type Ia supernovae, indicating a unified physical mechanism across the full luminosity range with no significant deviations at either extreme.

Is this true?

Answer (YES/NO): YES